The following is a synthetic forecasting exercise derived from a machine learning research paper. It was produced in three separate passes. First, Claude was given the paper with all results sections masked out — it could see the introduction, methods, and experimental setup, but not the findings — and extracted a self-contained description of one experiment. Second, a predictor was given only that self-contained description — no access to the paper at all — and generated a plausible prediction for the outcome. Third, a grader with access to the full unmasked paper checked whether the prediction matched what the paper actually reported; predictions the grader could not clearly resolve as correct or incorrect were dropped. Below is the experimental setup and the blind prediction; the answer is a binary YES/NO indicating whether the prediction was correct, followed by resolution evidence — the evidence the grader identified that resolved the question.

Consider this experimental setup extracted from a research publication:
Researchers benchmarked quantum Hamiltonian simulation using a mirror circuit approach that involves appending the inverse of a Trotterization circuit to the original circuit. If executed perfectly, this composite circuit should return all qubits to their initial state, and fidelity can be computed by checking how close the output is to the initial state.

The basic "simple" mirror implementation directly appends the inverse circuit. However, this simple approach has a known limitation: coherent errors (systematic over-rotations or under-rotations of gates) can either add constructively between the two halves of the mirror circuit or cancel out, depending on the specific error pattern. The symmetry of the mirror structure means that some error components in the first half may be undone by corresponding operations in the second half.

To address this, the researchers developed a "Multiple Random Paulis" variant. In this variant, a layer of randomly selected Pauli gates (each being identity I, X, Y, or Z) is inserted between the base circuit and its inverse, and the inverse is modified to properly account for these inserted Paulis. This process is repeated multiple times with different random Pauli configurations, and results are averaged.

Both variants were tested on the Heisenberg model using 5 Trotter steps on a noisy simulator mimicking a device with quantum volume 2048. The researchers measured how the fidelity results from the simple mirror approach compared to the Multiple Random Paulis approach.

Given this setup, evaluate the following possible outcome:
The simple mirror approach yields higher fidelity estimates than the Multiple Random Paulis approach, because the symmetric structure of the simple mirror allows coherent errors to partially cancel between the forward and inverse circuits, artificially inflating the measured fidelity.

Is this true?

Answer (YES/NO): YES